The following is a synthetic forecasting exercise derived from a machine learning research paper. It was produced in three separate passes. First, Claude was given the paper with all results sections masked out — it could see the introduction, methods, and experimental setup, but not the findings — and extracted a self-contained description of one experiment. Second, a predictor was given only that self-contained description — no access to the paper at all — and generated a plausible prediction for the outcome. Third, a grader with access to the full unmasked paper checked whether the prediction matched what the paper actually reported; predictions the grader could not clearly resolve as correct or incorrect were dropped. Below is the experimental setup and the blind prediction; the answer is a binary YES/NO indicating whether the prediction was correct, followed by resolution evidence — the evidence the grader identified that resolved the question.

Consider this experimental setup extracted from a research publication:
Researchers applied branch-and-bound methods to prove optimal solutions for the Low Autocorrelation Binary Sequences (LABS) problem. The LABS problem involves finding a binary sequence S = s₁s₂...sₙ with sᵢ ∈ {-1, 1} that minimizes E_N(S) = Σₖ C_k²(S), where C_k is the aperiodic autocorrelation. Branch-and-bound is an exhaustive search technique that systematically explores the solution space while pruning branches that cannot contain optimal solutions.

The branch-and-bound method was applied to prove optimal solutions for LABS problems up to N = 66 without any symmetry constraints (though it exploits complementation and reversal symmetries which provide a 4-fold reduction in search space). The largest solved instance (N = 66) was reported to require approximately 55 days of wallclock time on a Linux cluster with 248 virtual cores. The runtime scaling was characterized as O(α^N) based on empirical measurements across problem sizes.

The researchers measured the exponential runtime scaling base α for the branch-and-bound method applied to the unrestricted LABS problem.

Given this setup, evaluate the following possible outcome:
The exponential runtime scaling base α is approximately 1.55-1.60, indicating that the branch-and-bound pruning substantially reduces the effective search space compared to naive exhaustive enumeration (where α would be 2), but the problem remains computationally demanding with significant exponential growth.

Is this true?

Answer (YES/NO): NO